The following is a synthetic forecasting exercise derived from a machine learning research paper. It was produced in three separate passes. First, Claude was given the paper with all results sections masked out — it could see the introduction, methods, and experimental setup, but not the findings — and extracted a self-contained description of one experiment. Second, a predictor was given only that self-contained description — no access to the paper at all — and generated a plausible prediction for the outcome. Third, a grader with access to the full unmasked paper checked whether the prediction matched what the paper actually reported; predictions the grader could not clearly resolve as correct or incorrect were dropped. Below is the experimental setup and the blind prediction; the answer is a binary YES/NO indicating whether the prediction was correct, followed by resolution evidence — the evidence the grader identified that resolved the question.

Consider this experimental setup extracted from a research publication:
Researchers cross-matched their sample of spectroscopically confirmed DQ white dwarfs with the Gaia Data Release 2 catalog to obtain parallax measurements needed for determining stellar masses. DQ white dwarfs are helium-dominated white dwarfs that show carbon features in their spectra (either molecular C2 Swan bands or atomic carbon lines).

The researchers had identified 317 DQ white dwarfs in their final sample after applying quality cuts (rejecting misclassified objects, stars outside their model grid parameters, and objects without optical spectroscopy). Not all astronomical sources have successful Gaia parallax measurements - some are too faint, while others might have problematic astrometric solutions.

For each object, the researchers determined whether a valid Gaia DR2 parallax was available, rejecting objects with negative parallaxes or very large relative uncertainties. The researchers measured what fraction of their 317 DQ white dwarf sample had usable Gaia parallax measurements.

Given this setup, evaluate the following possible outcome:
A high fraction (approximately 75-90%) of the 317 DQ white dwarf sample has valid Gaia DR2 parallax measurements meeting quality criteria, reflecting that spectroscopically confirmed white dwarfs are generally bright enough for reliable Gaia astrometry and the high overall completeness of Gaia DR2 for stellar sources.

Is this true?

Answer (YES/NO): NO